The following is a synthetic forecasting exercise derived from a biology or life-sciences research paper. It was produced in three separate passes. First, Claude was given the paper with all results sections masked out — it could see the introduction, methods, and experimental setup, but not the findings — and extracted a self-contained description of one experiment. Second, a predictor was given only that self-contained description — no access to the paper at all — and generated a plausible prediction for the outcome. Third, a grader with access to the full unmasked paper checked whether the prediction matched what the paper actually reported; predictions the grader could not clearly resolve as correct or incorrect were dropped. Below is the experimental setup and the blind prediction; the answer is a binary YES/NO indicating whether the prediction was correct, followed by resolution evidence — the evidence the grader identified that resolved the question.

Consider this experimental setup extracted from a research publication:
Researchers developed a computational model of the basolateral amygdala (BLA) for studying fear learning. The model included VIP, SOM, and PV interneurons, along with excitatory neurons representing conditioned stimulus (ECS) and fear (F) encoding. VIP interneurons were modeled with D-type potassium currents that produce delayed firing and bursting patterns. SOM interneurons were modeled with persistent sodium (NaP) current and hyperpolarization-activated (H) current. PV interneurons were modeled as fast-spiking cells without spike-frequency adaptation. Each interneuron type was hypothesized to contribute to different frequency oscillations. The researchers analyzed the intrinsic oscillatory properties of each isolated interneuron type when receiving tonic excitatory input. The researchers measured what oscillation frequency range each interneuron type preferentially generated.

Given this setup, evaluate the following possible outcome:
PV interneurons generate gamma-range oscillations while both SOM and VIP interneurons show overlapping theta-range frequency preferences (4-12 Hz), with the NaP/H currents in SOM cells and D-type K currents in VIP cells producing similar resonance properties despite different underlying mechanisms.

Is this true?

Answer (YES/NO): NO